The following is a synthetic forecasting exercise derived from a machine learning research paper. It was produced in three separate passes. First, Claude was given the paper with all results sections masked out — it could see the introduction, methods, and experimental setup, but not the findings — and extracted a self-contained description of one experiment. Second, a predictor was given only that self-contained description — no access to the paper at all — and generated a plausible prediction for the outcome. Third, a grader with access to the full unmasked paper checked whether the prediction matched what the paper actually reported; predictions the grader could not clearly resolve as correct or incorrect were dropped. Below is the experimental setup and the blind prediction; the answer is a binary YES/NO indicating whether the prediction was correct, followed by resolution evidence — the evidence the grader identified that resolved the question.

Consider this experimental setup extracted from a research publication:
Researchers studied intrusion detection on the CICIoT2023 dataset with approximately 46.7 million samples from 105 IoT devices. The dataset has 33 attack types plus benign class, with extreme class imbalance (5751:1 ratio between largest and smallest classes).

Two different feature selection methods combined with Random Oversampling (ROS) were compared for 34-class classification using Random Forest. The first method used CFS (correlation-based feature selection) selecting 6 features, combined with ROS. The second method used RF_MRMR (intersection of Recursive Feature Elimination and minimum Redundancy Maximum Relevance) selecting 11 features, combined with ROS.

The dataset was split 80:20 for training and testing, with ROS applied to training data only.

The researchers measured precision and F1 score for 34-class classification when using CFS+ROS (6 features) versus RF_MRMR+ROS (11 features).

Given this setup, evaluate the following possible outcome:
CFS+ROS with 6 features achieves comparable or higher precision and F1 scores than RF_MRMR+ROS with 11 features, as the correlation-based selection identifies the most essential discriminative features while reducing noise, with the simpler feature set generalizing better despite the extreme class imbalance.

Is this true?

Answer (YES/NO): YES